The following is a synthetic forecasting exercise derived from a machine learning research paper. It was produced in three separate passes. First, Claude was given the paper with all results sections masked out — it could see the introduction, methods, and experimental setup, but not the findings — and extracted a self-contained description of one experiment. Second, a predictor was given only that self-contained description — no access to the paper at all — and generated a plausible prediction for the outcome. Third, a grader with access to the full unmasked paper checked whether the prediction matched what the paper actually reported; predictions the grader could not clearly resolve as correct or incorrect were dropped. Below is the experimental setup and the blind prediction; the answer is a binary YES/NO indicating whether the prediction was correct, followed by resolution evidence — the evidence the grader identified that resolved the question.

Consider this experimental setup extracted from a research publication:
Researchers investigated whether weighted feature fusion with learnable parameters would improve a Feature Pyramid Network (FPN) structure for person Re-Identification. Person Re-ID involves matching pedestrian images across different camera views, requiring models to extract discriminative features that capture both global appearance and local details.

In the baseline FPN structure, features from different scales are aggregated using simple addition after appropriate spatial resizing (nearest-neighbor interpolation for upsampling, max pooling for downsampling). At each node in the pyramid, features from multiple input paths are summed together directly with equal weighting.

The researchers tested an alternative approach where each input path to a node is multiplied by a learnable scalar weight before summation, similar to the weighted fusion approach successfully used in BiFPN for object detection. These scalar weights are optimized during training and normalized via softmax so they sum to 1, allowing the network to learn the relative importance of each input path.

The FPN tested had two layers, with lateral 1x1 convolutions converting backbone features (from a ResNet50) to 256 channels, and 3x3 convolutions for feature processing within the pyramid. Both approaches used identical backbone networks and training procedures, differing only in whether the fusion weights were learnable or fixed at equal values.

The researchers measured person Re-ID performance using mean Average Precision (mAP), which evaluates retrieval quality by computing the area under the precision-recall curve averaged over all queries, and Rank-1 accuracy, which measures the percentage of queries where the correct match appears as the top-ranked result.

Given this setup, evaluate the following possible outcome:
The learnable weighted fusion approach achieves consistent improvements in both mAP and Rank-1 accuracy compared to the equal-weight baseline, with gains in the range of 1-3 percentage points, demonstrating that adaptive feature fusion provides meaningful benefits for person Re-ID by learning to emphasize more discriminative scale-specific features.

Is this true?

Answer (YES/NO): NO